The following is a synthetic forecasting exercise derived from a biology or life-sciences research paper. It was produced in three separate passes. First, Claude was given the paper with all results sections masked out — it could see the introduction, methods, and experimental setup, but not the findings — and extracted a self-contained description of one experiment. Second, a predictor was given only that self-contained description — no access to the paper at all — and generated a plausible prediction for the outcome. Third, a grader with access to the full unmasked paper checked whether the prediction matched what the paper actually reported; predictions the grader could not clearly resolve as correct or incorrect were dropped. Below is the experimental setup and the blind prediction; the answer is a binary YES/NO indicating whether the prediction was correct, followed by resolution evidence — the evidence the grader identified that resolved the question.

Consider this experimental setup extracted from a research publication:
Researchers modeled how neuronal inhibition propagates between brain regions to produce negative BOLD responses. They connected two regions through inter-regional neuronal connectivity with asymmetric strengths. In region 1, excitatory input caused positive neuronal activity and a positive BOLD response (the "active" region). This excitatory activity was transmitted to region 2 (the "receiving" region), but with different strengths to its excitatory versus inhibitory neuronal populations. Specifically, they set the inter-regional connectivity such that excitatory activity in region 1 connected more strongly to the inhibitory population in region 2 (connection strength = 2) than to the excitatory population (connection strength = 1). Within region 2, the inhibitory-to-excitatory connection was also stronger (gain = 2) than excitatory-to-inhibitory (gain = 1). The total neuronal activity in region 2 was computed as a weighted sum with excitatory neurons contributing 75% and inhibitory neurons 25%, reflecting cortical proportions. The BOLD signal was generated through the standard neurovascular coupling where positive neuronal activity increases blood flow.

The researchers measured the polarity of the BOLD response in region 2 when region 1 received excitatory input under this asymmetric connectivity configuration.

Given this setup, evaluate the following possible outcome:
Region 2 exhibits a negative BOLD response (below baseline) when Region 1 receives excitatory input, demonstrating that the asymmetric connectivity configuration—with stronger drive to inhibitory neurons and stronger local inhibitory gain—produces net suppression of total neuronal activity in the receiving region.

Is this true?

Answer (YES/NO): YES